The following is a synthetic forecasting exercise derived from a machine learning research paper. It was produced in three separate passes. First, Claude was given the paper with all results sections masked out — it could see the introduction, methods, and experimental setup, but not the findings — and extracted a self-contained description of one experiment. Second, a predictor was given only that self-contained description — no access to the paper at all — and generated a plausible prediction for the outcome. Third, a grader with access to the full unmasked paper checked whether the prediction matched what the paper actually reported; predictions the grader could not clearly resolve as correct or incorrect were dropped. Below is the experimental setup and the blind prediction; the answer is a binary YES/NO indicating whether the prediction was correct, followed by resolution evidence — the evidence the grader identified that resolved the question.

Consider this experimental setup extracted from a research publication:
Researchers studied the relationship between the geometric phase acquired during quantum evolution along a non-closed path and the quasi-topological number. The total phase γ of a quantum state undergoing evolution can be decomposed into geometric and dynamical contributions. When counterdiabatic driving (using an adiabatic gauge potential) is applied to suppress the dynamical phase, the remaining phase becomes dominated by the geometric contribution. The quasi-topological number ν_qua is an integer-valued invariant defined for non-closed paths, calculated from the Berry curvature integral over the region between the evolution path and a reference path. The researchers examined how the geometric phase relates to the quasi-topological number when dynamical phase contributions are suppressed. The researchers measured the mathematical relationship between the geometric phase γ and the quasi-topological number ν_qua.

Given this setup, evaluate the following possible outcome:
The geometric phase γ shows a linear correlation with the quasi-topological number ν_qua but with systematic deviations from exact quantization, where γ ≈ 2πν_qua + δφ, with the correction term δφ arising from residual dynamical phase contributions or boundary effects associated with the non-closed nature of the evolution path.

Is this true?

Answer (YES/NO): NO